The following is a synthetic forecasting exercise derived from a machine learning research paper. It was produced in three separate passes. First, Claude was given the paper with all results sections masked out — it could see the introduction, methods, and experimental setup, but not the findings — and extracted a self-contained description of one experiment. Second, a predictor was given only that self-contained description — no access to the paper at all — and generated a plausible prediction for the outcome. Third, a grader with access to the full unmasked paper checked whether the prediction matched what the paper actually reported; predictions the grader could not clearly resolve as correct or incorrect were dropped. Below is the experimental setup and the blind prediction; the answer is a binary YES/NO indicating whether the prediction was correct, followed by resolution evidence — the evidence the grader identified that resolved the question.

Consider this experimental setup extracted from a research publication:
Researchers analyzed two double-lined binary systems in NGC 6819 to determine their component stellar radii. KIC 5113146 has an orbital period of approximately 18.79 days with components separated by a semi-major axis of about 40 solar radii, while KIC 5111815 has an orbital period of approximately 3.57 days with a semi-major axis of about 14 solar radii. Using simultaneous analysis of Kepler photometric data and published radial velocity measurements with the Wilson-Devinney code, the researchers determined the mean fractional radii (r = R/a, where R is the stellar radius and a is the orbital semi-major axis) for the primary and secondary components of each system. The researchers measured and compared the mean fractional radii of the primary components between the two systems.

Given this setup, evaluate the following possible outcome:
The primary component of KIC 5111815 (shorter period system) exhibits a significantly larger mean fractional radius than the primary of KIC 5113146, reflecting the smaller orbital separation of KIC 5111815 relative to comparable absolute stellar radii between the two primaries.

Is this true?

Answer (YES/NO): NO